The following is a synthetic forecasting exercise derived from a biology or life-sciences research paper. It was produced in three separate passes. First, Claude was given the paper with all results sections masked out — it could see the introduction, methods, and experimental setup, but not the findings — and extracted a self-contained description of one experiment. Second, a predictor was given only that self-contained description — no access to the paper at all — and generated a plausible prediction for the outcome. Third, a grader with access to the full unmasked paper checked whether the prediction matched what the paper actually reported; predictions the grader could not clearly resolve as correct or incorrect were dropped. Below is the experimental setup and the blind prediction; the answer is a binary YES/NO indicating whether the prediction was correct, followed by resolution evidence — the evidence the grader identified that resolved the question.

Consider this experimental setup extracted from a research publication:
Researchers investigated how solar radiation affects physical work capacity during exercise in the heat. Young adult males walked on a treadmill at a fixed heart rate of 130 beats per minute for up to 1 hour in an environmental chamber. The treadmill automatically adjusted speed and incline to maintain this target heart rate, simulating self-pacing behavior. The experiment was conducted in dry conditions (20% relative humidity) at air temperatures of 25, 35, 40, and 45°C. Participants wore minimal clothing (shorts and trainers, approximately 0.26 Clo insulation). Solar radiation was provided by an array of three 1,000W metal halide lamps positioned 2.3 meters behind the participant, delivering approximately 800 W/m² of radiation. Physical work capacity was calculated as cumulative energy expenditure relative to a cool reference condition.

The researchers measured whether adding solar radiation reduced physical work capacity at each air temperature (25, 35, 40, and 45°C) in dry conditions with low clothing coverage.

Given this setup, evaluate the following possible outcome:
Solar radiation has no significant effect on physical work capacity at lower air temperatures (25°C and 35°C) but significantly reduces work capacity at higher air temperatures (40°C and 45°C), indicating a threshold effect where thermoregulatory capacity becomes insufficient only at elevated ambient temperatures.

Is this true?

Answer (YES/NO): YES